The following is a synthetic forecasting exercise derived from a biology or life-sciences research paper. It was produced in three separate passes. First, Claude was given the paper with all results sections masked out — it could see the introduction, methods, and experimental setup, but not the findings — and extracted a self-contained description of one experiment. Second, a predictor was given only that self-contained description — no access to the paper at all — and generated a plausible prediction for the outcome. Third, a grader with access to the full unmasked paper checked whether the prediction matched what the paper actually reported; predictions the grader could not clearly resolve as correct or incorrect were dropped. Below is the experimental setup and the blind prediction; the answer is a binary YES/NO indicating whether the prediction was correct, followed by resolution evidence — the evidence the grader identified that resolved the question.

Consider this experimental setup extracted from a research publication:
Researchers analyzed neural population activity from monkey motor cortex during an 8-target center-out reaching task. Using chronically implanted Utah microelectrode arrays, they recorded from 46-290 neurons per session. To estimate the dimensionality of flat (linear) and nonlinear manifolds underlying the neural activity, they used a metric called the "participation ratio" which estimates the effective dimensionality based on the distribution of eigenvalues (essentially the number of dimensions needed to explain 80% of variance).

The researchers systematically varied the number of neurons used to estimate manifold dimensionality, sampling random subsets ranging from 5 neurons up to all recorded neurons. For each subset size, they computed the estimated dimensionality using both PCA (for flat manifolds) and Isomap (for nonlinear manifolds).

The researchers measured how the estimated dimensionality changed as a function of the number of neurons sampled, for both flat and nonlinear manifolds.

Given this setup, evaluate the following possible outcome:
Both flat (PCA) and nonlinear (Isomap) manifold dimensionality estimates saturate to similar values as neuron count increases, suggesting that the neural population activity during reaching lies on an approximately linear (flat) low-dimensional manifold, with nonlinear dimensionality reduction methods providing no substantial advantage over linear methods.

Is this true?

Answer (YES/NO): NO